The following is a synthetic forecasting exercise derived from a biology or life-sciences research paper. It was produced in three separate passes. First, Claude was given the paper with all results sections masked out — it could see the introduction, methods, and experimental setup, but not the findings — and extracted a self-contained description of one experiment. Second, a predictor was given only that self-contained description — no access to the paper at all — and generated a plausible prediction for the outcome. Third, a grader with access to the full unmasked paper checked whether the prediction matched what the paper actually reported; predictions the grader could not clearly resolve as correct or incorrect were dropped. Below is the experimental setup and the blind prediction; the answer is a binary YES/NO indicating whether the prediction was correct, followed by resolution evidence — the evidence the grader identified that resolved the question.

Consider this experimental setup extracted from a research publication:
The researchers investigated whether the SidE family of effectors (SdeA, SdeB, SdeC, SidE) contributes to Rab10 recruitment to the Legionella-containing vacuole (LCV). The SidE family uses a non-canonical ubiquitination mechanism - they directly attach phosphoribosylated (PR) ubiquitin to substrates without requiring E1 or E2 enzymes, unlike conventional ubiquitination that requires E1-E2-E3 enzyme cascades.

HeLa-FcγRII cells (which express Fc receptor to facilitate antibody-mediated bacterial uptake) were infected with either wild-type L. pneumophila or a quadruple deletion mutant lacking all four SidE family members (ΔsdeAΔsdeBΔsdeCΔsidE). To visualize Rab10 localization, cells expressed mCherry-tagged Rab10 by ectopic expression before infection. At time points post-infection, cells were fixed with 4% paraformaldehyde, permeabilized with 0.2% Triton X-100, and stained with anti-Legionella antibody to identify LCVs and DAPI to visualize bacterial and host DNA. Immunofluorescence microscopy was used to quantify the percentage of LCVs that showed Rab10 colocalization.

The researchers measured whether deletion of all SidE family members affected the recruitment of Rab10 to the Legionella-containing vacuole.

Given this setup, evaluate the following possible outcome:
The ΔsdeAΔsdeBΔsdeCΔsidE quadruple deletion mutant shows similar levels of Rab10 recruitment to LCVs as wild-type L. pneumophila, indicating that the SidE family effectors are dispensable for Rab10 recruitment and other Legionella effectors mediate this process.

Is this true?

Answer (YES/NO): NO